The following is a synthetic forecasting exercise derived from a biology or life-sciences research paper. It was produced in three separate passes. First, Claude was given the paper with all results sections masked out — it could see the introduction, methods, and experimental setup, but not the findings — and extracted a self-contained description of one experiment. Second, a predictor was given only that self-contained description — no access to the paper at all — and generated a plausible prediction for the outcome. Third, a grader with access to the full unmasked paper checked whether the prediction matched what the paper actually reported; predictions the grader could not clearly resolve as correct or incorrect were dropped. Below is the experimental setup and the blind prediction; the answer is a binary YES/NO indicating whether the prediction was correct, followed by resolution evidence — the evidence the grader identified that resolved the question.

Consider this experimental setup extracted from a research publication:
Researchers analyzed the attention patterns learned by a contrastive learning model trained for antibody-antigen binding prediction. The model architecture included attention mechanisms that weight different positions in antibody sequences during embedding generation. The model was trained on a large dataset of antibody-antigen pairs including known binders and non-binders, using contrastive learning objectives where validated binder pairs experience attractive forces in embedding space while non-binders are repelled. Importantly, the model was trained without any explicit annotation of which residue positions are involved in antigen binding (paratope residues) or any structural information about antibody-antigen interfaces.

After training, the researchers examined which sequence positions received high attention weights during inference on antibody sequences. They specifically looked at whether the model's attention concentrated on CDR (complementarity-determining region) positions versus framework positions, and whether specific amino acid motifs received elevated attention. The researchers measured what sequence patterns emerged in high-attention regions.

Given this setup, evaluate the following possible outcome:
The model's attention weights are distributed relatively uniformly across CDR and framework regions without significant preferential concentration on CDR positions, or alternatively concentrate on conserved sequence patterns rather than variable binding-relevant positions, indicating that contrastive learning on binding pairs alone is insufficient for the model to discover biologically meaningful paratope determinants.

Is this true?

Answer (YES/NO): NO